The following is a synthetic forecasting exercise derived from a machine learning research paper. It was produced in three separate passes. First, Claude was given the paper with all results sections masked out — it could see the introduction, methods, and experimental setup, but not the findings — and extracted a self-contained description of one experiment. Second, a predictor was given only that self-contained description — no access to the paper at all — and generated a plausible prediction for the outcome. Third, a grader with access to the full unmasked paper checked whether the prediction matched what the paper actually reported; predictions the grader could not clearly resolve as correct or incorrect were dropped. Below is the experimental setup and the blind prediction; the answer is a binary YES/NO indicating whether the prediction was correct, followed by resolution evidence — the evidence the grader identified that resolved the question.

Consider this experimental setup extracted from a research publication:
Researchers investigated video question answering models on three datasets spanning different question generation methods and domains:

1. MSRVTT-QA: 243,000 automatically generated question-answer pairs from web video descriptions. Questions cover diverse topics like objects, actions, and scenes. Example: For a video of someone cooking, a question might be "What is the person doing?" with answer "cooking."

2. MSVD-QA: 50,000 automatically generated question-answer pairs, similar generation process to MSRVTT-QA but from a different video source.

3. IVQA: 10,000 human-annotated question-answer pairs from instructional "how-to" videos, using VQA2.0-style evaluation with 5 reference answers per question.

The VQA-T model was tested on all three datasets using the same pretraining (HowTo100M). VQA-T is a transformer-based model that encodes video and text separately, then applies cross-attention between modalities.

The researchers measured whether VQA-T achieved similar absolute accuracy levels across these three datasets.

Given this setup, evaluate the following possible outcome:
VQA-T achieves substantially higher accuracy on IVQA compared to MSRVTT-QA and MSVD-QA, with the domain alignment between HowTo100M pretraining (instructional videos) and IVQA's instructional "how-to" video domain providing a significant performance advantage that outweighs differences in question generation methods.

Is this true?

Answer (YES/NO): NO